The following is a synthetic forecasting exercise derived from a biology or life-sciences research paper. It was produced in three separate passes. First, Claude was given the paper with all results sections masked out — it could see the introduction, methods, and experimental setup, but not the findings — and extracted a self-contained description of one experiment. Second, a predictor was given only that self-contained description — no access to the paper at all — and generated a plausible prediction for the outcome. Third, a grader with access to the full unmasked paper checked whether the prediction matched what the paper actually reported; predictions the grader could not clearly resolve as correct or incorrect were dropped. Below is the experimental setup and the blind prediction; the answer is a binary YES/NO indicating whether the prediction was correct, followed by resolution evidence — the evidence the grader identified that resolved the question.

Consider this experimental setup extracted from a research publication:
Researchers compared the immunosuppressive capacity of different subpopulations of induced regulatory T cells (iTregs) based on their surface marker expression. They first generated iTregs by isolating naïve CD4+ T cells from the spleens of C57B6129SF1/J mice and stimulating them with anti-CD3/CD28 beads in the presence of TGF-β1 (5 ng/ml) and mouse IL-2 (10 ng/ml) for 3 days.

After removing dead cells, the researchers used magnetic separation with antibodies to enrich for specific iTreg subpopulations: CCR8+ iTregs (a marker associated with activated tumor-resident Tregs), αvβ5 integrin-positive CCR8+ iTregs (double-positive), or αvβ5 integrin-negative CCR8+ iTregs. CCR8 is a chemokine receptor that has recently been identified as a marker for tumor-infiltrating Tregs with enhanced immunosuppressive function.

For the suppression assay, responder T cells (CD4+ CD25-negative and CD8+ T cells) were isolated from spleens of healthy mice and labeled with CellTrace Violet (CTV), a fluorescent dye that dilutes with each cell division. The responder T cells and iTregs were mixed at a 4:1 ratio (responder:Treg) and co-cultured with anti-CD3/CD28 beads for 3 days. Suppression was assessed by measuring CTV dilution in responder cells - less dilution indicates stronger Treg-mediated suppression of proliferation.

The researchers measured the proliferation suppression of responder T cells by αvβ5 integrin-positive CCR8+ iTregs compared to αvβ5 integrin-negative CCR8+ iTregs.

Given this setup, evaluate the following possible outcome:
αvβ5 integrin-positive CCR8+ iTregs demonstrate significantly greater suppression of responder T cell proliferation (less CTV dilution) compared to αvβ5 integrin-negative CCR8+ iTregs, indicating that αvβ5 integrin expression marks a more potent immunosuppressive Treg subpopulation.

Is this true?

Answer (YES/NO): YES